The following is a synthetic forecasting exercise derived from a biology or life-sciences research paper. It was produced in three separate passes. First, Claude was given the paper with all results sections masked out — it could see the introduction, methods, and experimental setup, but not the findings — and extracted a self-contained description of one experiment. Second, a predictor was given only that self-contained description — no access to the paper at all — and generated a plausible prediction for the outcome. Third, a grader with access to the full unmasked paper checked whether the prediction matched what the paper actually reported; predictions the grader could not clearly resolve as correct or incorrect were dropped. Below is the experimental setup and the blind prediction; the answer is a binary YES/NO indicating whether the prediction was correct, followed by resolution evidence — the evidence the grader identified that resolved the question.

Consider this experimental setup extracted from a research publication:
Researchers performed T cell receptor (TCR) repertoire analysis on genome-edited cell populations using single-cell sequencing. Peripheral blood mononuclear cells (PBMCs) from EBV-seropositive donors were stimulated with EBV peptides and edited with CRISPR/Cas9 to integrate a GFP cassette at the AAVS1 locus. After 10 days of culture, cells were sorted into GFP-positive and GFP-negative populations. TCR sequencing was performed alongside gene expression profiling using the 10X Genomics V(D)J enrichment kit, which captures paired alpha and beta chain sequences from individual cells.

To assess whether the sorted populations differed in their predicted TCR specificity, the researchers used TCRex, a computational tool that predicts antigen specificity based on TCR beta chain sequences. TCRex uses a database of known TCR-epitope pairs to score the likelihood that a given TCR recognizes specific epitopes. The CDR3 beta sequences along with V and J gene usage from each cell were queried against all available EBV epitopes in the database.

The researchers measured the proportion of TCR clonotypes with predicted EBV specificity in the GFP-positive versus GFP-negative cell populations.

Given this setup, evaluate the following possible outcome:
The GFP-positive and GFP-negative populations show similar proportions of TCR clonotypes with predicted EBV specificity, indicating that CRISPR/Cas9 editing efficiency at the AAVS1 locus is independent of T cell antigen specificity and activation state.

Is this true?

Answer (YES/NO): NO